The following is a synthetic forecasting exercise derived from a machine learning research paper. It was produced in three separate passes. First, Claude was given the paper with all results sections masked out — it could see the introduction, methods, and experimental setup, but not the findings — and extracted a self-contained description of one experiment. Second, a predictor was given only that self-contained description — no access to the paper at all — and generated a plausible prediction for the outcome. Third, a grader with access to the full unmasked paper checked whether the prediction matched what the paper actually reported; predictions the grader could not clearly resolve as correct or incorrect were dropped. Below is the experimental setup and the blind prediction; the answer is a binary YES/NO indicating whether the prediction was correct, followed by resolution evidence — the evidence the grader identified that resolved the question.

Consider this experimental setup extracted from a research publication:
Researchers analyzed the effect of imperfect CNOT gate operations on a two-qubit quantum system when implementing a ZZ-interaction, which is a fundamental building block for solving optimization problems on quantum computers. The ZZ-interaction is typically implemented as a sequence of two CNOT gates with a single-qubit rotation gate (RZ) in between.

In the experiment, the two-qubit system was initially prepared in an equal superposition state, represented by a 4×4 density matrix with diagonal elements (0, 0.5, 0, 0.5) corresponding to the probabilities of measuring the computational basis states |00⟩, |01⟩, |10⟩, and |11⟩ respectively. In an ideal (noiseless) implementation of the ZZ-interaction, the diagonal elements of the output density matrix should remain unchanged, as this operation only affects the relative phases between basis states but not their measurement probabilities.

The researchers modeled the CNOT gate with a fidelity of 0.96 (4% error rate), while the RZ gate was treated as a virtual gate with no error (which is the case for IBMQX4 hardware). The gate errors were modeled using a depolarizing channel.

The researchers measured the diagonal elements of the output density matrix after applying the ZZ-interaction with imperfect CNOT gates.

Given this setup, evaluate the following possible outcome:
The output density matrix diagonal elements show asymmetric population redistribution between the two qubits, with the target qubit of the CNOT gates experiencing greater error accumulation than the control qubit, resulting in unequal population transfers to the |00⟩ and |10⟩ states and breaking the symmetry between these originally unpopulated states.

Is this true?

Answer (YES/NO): NO